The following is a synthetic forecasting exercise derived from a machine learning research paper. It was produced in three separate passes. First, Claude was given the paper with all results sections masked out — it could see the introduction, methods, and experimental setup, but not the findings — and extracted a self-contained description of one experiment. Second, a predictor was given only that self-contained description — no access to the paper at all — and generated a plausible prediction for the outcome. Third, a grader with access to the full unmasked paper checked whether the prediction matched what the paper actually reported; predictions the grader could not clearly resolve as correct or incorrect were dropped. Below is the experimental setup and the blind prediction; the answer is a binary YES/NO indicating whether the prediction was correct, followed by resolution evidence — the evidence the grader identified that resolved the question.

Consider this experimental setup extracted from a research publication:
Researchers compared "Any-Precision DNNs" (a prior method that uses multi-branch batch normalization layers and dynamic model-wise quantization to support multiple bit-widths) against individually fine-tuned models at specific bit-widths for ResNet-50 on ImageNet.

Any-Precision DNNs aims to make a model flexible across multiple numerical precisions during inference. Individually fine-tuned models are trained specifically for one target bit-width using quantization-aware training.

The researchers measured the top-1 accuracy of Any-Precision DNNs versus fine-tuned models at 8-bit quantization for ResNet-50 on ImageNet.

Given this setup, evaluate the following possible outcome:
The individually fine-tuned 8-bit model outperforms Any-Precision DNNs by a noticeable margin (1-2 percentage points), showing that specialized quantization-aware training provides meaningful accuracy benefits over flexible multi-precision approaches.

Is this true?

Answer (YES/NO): NO